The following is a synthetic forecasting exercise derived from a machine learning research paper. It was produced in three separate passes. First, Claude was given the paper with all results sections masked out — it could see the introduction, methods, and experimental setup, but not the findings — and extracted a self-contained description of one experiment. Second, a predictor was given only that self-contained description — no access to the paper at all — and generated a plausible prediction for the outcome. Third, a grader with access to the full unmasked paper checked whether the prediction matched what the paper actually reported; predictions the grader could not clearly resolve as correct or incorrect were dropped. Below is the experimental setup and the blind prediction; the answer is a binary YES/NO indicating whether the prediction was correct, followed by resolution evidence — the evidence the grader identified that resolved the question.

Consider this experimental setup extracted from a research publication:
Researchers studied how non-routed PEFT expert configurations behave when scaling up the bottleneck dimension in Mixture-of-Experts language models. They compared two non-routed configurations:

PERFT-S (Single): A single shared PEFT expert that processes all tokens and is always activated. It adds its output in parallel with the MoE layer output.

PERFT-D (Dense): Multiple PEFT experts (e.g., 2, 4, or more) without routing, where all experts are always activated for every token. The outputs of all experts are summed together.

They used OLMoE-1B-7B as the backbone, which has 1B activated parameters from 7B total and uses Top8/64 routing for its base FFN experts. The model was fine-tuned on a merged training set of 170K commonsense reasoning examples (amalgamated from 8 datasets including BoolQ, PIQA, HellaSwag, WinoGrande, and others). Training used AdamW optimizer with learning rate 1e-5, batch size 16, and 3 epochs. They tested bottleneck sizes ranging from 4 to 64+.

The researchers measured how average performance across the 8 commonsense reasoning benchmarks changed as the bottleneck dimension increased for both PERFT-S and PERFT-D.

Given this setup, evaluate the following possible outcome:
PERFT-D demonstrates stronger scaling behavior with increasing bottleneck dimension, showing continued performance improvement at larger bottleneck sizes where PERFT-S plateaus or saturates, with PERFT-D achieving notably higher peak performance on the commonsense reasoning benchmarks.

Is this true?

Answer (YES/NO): NO